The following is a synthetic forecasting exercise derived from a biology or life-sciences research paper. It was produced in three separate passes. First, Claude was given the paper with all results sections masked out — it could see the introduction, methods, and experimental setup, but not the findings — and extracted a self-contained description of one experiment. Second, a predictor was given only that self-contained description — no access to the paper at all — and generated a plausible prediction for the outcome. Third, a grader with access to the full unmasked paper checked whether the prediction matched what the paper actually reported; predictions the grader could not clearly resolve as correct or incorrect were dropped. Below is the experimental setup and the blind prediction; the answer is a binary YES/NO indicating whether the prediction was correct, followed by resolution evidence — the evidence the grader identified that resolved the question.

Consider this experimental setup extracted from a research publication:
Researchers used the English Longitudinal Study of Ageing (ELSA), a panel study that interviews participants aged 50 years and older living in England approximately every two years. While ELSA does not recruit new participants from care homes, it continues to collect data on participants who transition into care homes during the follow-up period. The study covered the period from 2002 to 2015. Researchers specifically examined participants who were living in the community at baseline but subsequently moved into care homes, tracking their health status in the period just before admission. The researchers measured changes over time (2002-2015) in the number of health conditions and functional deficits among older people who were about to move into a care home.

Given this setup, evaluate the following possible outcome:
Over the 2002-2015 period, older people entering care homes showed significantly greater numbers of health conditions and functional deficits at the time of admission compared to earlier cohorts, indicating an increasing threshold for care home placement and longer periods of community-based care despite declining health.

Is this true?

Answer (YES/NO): NO